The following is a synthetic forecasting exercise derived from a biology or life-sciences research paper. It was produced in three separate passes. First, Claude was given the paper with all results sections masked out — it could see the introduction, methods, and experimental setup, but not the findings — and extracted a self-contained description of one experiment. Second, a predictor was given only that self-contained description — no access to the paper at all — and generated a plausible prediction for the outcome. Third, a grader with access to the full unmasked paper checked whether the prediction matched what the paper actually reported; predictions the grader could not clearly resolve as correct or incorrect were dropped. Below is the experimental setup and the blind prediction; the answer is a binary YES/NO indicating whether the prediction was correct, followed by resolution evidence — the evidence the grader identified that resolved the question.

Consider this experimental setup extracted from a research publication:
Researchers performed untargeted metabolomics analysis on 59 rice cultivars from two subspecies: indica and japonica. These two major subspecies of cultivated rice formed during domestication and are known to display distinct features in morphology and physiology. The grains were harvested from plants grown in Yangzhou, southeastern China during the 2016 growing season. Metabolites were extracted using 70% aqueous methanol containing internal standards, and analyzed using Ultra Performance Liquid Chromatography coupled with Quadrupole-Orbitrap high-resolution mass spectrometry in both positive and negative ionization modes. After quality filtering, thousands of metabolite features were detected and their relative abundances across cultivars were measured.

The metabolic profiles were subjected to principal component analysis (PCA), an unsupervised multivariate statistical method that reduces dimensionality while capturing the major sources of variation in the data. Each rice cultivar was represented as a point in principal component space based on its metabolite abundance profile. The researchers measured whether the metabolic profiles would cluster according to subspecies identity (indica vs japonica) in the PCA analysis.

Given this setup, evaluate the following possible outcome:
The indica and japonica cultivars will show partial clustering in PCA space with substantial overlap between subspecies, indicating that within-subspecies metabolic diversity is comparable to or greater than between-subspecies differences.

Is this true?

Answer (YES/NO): NO